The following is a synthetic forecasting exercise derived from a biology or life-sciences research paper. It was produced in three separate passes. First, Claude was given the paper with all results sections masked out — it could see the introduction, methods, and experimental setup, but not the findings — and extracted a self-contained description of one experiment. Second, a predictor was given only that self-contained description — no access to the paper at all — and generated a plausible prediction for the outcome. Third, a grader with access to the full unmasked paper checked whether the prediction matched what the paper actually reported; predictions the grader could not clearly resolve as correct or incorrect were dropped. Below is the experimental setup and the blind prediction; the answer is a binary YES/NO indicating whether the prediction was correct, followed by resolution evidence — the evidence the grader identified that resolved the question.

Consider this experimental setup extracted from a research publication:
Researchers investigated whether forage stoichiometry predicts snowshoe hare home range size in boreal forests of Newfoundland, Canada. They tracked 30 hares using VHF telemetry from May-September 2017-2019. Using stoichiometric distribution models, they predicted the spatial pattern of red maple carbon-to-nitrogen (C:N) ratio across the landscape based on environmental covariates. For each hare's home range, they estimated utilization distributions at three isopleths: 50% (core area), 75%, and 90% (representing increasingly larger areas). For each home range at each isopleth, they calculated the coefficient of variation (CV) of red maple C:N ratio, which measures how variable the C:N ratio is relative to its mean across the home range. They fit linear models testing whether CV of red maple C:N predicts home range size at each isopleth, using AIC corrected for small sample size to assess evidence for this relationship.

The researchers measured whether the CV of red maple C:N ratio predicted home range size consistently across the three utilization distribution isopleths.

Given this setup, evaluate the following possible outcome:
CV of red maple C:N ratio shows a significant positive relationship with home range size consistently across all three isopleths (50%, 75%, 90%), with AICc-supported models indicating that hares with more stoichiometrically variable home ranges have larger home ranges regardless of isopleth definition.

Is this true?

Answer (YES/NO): NO